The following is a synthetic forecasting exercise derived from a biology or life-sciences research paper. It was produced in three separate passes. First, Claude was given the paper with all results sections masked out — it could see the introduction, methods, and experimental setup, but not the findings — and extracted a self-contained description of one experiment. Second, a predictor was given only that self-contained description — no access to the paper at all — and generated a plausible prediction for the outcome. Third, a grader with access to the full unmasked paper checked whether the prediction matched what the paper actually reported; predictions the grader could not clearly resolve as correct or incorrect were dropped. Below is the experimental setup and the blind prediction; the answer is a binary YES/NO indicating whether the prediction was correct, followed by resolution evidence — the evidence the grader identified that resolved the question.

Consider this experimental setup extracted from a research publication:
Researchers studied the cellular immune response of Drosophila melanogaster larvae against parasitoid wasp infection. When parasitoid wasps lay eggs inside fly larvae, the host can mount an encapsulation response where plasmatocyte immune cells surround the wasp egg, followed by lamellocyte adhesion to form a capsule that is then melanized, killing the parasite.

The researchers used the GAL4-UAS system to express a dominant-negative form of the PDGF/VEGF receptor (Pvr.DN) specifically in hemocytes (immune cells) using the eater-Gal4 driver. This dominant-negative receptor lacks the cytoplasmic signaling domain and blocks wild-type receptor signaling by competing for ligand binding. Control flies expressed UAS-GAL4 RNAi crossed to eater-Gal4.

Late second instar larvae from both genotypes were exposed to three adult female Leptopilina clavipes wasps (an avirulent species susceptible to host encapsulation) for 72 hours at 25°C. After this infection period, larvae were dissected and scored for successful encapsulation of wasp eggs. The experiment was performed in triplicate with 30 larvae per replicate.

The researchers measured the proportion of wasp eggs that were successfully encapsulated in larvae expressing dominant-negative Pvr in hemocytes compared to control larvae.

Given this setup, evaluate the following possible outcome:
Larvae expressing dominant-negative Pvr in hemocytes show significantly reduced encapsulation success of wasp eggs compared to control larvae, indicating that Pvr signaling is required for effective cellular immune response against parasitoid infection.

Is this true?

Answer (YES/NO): YES